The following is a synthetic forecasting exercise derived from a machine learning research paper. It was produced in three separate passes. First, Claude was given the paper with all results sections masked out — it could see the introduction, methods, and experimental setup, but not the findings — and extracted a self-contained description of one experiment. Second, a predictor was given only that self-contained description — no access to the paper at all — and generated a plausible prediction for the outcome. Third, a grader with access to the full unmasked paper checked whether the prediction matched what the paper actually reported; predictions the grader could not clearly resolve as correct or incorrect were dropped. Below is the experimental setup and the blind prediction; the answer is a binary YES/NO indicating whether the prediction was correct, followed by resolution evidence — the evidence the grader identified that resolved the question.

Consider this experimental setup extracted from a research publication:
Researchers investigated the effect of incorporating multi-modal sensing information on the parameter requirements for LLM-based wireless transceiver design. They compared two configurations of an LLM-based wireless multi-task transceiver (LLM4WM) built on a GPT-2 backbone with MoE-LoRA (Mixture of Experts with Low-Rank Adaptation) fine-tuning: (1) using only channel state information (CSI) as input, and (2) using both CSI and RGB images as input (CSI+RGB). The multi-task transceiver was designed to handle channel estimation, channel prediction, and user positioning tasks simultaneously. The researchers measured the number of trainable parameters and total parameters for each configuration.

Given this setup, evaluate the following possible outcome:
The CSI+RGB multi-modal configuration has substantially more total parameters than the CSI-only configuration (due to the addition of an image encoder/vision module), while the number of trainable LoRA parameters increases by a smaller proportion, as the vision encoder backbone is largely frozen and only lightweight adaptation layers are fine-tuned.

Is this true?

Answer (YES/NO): NO